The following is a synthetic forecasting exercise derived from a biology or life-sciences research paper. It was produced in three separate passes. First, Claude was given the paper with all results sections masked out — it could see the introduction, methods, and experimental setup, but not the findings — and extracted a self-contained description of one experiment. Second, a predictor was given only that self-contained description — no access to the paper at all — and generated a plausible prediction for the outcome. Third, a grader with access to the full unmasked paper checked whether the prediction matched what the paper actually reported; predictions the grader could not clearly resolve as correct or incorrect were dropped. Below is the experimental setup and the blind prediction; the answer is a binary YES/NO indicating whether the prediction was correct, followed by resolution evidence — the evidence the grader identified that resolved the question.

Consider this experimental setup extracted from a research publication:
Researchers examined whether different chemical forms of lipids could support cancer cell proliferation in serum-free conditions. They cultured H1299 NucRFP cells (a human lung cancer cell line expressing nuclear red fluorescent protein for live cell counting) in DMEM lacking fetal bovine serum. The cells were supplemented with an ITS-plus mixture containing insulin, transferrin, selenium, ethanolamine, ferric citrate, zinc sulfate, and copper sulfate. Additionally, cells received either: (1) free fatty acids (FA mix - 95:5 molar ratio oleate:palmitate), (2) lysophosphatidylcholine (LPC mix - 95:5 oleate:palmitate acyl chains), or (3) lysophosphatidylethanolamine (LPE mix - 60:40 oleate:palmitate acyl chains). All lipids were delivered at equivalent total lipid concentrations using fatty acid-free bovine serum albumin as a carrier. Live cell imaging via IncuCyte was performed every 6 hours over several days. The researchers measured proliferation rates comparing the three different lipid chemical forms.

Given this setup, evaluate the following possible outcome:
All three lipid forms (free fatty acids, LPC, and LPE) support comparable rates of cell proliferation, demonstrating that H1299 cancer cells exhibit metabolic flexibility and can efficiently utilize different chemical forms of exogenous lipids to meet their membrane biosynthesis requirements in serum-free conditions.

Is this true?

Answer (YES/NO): YES